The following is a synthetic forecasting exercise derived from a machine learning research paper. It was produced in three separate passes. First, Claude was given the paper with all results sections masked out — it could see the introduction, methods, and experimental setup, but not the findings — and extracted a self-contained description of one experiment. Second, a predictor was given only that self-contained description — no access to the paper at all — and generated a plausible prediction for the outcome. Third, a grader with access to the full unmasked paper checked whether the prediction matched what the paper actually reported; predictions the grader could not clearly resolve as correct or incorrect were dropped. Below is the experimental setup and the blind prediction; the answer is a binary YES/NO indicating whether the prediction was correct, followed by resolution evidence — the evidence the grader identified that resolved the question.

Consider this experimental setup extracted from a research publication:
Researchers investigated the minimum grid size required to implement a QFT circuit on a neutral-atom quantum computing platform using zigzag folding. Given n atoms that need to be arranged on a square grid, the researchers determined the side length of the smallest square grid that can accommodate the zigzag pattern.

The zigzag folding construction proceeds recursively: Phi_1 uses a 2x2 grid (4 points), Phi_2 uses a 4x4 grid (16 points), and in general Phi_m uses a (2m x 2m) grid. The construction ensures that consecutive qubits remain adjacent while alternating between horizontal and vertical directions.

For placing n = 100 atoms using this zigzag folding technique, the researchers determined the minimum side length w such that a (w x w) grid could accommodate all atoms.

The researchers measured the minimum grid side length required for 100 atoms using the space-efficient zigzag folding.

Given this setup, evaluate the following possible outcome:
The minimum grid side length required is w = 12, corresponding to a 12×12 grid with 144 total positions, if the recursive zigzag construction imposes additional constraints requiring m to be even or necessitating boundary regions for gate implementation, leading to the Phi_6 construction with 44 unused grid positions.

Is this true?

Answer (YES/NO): YES